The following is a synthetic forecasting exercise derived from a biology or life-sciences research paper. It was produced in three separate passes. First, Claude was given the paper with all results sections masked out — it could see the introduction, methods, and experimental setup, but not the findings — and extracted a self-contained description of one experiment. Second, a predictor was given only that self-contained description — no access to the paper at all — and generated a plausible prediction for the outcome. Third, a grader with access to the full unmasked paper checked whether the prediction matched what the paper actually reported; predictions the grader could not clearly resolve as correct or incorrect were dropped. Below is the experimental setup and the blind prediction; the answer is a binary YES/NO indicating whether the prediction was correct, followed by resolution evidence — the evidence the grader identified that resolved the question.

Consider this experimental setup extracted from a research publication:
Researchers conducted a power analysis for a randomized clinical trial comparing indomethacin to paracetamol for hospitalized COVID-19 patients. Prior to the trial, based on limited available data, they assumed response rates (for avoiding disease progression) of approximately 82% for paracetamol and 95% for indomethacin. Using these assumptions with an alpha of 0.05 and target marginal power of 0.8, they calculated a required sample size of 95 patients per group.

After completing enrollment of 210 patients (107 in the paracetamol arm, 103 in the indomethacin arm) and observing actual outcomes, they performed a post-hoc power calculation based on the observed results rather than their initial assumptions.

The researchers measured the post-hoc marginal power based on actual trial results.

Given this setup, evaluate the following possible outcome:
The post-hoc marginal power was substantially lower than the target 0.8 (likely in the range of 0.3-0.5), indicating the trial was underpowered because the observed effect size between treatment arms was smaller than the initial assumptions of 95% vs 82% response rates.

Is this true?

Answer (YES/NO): NO